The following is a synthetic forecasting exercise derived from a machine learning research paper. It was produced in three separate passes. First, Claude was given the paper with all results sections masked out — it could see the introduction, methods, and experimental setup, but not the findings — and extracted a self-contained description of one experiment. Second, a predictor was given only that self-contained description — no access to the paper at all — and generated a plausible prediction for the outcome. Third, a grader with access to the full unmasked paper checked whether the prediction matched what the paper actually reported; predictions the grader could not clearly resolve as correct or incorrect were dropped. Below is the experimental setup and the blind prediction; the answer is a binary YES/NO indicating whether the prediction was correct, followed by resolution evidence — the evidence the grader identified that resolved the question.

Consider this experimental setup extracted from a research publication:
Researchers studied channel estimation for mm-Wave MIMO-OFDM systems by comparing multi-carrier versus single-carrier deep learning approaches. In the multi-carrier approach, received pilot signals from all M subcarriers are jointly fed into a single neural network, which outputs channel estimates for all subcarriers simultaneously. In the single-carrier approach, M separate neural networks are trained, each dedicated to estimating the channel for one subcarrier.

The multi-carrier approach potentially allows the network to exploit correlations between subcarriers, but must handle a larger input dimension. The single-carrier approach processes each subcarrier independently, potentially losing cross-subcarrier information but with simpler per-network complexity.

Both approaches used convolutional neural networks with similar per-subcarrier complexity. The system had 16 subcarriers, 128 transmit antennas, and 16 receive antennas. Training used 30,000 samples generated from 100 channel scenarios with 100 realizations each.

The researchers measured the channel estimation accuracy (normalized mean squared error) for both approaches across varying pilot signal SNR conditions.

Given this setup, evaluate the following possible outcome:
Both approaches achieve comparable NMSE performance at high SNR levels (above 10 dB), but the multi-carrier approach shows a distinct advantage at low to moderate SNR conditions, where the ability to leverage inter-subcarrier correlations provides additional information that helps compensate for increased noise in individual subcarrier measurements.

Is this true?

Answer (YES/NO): NO